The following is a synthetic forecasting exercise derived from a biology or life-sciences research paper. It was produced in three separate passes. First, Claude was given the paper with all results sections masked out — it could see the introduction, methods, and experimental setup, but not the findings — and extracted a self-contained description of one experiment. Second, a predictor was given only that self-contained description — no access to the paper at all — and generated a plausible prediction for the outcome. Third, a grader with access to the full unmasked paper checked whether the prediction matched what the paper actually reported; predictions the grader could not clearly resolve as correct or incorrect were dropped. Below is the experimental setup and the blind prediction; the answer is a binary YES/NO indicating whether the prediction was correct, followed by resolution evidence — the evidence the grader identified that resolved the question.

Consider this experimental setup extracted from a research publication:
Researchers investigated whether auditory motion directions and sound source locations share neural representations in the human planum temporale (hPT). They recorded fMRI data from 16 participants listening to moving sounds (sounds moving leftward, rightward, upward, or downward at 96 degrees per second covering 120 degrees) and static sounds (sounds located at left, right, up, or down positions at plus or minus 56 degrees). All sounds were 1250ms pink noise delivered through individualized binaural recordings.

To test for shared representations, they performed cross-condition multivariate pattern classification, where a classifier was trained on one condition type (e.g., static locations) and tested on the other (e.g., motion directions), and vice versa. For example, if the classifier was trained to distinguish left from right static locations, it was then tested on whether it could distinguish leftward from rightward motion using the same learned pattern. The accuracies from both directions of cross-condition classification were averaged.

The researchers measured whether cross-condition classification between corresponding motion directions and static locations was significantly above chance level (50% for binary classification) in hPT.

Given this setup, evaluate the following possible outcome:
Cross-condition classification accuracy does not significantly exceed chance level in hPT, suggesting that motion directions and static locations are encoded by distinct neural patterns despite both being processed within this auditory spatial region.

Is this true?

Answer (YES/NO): NO